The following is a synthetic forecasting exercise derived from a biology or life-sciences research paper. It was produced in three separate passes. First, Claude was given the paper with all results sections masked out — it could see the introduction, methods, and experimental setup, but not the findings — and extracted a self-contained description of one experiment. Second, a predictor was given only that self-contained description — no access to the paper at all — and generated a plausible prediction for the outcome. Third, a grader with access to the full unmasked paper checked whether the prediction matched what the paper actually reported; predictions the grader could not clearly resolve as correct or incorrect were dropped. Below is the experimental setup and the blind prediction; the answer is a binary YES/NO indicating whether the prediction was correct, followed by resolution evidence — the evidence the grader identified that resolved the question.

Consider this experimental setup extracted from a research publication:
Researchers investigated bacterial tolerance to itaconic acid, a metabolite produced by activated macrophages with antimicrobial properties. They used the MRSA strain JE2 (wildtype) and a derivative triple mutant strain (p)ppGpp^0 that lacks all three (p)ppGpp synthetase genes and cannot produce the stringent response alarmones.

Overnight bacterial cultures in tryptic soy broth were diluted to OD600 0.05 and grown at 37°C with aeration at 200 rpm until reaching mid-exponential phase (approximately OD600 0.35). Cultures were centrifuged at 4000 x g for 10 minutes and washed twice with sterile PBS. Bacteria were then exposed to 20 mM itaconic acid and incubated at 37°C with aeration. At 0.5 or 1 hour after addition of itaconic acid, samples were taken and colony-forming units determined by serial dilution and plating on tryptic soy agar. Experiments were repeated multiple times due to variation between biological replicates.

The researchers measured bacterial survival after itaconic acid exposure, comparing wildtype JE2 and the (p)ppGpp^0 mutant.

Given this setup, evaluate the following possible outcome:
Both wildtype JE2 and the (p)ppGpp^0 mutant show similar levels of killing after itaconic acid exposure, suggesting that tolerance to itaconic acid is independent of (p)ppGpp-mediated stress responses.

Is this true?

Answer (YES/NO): NO